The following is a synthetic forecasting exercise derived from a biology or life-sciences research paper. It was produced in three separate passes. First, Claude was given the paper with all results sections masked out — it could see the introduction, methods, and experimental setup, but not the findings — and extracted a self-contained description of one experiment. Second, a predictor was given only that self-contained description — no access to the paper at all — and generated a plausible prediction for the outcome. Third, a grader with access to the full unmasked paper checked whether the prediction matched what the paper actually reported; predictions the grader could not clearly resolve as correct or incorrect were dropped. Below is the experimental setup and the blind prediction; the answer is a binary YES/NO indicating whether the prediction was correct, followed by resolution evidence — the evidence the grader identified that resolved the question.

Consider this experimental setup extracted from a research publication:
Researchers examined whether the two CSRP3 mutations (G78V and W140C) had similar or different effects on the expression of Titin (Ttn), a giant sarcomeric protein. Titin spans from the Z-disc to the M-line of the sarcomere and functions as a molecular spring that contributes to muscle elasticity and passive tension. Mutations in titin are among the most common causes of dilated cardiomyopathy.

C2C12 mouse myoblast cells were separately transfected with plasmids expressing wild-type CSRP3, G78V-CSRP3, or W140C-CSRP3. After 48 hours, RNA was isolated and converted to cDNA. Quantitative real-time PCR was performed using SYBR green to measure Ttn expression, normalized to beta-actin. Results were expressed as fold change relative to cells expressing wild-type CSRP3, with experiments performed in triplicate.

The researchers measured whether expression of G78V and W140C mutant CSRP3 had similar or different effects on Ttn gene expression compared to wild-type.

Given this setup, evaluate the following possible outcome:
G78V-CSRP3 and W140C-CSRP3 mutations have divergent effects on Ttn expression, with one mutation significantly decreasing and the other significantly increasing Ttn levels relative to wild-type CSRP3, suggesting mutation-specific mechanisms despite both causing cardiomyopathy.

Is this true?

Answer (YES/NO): NO